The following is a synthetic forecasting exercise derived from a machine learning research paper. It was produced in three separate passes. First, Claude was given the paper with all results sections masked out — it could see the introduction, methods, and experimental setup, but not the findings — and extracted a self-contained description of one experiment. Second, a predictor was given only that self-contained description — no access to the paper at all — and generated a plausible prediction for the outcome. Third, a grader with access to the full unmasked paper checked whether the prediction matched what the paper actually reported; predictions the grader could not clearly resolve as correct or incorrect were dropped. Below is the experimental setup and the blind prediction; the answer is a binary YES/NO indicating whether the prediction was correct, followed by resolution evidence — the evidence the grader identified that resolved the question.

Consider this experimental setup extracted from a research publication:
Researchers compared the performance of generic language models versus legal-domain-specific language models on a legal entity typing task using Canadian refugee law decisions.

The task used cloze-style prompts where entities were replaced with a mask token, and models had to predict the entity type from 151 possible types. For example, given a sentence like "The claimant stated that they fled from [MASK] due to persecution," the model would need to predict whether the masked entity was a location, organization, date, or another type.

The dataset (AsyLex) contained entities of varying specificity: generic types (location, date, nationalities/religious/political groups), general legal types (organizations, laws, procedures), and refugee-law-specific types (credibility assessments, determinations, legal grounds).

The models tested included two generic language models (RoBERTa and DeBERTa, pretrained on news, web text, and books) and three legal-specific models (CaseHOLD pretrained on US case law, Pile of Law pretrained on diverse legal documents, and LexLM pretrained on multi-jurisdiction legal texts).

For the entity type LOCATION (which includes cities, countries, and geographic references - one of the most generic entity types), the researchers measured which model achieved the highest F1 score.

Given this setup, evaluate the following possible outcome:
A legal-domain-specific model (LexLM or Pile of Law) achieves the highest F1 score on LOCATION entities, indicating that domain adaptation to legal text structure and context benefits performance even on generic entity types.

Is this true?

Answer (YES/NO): YES